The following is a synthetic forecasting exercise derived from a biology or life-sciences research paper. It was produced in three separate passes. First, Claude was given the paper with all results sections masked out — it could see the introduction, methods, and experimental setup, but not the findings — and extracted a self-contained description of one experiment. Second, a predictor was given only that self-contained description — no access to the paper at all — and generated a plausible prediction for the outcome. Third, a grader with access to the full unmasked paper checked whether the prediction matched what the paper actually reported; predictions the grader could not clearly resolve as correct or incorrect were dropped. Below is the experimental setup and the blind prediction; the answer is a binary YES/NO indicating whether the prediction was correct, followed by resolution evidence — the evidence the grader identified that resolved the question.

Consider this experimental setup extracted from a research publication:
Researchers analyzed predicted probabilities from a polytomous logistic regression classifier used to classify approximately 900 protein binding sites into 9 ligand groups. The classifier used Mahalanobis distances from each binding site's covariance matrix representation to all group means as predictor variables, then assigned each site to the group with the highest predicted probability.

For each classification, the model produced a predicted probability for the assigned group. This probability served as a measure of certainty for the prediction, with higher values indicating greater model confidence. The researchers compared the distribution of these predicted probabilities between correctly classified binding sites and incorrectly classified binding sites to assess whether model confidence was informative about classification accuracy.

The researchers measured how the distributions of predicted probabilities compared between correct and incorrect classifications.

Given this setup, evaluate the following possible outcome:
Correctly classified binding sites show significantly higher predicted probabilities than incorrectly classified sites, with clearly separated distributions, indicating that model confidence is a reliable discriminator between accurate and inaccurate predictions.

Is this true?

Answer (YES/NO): YES